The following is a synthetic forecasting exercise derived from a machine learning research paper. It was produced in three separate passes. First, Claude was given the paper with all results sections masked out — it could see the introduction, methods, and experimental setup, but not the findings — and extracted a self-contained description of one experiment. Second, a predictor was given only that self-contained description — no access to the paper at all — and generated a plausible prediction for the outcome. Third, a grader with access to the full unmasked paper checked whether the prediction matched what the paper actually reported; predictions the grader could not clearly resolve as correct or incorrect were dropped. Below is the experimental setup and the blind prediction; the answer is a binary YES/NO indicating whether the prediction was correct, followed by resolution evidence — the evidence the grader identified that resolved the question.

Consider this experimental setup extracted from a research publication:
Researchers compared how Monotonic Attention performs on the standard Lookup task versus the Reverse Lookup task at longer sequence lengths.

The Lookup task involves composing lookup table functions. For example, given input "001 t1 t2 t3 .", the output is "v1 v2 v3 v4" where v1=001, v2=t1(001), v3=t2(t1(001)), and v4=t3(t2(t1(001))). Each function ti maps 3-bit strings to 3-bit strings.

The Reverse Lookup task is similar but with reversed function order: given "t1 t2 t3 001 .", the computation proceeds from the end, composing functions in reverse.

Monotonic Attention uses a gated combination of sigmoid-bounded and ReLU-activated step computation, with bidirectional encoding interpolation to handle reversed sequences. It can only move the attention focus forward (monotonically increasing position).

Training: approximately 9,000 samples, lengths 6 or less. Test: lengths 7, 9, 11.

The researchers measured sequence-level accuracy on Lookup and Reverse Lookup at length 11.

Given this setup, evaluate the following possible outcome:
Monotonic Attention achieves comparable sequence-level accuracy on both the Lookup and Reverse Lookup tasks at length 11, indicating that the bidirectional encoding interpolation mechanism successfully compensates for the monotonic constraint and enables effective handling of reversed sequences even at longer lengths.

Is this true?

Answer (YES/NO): NO